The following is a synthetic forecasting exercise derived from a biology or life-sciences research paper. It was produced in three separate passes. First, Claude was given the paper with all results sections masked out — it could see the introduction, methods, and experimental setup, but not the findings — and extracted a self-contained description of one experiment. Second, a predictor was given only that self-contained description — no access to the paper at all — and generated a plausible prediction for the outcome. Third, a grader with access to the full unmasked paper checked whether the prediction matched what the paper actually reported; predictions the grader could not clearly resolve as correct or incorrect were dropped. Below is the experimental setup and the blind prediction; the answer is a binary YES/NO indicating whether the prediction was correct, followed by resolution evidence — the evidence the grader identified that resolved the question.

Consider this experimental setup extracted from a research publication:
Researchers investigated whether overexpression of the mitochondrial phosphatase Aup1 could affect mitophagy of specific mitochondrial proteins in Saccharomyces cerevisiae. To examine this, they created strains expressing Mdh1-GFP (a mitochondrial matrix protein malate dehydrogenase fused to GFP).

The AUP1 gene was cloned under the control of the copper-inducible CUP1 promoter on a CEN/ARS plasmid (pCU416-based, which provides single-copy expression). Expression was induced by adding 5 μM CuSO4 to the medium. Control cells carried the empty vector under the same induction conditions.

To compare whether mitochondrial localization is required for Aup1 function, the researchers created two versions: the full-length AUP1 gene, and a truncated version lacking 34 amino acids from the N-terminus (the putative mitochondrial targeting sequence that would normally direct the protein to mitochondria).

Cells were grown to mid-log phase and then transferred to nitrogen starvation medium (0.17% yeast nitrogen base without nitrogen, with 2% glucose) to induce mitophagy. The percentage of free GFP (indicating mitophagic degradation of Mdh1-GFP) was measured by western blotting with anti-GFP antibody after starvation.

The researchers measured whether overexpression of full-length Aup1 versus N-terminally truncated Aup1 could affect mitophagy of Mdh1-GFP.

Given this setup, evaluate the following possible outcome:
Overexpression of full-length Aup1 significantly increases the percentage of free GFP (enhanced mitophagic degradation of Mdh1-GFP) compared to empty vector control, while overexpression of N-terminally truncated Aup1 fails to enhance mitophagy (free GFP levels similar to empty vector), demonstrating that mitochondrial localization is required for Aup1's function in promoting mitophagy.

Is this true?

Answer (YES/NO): YES